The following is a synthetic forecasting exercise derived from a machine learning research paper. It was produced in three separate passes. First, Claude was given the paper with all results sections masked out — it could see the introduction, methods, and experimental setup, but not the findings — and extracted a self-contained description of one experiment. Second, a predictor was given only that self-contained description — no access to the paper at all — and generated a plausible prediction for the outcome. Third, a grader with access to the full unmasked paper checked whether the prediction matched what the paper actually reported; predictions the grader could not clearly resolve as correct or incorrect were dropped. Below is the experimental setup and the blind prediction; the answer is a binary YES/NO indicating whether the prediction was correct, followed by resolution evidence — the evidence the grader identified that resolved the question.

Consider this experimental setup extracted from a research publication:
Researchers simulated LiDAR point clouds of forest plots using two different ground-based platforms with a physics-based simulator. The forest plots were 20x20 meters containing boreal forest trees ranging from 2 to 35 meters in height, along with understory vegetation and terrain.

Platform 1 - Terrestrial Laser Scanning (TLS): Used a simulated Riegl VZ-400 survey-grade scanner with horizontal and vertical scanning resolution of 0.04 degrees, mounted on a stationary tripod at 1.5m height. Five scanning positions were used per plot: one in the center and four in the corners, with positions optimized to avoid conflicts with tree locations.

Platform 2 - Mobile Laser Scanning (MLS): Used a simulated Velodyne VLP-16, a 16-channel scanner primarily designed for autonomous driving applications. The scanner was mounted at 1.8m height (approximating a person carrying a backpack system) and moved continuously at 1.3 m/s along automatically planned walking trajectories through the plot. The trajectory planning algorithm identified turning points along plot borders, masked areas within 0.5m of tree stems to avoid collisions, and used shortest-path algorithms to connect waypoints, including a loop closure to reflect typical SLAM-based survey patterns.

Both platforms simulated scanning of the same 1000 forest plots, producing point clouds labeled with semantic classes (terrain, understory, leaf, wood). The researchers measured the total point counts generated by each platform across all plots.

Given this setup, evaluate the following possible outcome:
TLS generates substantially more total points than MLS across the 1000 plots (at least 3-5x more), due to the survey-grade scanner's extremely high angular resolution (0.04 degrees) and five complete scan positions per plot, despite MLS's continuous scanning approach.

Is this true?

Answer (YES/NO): NO